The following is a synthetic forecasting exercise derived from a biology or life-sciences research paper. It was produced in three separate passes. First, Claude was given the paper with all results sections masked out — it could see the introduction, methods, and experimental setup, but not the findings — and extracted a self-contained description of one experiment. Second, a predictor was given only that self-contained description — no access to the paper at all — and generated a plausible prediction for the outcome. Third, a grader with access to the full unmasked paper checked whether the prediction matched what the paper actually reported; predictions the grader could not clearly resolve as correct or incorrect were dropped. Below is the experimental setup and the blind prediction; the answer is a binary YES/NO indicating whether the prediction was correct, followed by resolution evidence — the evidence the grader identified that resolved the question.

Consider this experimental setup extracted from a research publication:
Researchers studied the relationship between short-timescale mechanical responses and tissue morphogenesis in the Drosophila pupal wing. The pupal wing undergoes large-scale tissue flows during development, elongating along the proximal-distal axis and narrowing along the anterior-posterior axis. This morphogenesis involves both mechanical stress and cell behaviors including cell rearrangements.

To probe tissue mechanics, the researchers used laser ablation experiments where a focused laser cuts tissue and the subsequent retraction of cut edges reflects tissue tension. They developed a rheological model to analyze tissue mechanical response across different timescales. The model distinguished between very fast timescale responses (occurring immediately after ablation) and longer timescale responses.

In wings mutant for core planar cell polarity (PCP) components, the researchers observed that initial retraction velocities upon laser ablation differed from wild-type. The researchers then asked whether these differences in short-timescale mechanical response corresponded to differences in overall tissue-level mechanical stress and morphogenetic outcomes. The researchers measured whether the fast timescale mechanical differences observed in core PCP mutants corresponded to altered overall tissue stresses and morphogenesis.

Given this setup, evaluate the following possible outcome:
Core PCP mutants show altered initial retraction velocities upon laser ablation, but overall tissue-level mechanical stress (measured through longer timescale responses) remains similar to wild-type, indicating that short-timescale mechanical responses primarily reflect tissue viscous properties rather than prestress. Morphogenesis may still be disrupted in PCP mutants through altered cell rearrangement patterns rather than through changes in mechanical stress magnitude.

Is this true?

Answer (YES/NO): NO